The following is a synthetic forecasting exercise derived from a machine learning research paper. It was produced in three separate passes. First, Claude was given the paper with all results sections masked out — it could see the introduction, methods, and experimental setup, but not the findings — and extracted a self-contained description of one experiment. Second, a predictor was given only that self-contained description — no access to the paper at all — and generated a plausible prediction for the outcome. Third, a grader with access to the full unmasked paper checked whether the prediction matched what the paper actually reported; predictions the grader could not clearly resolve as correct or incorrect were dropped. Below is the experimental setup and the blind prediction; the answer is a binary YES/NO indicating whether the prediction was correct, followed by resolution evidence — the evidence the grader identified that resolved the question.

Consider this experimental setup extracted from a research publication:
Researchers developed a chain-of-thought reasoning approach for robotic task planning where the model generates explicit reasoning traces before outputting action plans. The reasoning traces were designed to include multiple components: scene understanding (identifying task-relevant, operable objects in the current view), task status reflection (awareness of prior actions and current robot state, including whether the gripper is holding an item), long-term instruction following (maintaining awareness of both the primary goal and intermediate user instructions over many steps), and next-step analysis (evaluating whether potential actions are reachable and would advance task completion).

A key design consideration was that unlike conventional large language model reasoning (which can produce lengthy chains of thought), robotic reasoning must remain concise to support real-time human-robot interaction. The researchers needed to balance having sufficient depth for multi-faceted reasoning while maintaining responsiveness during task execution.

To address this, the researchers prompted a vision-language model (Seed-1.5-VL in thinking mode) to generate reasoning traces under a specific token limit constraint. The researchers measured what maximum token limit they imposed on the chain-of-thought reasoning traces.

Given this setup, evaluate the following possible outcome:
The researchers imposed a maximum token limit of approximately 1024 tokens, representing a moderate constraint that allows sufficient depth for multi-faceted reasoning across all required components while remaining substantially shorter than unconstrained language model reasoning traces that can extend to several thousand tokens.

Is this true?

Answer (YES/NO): NO